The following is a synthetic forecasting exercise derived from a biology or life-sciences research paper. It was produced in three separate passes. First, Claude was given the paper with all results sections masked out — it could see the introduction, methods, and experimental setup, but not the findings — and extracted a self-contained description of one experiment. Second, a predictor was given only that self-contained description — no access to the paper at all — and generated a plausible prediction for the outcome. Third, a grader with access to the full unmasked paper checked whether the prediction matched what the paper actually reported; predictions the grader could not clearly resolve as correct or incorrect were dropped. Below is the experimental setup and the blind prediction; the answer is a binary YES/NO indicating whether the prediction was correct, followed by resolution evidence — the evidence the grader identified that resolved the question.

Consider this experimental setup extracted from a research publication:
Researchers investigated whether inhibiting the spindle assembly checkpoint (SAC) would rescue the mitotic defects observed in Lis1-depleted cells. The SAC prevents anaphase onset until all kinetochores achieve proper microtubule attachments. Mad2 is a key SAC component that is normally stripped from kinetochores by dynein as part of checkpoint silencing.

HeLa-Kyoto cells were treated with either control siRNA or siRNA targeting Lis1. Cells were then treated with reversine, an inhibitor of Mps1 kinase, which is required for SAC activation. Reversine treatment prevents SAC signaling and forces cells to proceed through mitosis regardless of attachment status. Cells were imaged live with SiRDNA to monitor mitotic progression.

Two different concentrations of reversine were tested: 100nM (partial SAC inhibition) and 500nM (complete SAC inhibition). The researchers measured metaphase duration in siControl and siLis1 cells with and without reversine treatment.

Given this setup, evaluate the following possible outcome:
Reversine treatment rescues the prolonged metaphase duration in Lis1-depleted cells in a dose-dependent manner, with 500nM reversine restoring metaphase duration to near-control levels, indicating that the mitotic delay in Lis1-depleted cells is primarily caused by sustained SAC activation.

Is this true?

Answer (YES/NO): YES